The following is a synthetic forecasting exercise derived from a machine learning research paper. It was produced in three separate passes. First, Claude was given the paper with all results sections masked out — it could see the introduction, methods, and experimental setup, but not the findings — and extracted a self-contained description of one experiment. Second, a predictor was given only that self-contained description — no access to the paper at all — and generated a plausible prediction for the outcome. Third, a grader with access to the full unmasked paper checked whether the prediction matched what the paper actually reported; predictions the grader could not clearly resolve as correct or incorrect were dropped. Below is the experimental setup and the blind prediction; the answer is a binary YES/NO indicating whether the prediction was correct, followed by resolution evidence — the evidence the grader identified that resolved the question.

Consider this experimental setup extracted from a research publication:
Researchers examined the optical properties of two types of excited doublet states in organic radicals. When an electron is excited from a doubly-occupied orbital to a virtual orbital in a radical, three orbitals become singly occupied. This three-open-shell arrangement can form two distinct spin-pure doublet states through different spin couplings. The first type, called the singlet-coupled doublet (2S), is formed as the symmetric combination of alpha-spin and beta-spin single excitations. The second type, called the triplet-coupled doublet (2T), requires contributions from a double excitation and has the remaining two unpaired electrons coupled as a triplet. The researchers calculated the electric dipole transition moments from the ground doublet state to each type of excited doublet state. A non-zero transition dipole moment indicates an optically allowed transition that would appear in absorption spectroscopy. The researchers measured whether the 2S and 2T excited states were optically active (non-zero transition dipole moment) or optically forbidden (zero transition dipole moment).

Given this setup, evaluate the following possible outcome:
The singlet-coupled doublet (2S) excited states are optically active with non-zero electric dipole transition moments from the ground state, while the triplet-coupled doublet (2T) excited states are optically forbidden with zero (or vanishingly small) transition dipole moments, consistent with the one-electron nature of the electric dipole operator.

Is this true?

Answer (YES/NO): YES